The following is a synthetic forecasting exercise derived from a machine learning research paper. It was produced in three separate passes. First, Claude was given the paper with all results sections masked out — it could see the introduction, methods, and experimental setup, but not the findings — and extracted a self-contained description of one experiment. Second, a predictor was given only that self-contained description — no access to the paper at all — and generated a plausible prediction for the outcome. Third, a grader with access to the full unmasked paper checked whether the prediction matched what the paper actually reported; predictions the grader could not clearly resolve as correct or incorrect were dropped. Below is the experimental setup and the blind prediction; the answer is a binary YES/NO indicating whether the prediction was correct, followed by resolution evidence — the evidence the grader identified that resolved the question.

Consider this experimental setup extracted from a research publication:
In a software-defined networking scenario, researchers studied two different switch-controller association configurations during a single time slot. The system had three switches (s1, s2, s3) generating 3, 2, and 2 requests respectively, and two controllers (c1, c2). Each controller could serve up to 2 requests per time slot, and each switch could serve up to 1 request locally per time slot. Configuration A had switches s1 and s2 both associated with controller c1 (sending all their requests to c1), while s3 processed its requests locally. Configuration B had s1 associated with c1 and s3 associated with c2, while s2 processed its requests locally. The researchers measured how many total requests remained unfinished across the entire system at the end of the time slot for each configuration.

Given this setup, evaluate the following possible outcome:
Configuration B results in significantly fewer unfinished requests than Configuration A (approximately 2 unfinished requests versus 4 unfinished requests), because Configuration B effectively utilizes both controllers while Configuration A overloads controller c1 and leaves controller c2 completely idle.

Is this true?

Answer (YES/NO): YES